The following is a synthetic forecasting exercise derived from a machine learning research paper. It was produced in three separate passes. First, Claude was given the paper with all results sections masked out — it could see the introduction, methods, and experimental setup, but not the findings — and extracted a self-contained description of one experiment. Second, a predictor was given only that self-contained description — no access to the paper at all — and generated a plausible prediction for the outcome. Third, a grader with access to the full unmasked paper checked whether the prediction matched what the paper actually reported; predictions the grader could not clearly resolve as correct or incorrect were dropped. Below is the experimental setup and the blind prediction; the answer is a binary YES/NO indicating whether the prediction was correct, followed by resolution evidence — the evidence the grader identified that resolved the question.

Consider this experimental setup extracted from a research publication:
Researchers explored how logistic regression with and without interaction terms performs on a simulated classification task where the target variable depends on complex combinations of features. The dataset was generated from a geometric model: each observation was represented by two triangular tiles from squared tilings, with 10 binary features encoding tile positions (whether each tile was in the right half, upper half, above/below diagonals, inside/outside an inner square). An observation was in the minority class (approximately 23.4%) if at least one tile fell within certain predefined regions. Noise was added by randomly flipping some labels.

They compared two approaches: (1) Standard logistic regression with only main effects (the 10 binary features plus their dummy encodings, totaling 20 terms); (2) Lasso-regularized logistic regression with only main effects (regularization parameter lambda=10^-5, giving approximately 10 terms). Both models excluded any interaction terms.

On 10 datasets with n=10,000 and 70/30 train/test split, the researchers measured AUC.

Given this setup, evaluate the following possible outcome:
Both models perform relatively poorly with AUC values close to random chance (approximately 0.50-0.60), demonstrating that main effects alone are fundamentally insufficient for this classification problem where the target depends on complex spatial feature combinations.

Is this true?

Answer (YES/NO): YES